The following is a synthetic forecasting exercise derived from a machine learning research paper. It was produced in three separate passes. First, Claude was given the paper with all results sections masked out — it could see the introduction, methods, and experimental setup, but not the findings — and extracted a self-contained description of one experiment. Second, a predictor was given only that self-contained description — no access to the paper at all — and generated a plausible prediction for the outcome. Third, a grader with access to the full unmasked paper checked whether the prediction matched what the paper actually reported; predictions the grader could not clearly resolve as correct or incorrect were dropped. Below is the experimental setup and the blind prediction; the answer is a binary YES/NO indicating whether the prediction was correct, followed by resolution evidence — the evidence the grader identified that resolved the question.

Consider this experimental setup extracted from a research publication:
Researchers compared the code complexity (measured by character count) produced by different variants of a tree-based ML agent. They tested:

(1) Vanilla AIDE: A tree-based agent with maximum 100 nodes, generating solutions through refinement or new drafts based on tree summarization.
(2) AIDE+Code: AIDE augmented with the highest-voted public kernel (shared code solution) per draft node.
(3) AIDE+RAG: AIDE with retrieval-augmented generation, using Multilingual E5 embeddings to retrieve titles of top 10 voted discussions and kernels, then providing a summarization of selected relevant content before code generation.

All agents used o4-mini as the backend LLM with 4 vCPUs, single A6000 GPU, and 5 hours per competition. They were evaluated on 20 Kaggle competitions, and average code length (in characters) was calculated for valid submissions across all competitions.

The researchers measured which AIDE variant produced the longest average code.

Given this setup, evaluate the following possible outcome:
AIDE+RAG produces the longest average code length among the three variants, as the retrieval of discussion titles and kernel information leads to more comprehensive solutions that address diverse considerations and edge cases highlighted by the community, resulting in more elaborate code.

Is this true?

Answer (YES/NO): YES